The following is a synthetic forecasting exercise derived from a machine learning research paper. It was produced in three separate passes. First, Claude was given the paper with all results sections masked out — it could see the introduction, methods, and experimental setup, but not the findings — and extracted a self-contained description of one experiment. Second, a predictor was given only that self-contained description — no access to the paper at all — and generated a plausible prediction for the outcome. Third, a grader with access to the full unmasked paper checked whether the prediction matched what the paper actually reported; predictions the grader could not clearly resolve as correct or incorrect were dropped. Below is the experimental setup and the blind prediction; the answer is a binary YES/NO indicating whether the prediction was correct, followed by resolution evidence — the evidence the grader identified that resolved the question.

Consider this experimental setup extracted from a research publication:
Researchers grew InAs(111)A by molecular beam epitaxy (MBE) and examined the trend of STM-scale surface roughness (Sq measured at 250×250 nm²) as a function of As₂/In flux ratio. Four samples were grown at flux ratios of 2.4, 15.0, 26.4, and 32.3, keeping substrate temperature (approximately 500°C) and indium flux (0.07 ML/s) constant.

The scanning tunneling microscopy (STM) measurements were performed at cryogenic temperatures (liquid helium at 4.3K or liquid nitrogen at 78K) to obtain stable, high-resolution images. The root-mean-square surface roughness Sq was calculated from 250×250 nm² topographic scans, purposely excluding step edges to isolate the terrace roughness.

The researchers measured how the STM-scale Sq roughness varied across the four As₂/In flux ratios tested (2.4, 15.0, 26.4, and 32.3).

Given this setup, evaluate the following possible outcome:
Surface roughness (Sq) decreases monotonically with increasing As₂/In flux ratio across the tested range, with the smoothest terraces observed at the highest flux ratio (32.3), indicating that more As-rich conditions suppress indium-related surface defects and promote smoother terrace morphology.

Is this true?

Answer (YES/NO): NO